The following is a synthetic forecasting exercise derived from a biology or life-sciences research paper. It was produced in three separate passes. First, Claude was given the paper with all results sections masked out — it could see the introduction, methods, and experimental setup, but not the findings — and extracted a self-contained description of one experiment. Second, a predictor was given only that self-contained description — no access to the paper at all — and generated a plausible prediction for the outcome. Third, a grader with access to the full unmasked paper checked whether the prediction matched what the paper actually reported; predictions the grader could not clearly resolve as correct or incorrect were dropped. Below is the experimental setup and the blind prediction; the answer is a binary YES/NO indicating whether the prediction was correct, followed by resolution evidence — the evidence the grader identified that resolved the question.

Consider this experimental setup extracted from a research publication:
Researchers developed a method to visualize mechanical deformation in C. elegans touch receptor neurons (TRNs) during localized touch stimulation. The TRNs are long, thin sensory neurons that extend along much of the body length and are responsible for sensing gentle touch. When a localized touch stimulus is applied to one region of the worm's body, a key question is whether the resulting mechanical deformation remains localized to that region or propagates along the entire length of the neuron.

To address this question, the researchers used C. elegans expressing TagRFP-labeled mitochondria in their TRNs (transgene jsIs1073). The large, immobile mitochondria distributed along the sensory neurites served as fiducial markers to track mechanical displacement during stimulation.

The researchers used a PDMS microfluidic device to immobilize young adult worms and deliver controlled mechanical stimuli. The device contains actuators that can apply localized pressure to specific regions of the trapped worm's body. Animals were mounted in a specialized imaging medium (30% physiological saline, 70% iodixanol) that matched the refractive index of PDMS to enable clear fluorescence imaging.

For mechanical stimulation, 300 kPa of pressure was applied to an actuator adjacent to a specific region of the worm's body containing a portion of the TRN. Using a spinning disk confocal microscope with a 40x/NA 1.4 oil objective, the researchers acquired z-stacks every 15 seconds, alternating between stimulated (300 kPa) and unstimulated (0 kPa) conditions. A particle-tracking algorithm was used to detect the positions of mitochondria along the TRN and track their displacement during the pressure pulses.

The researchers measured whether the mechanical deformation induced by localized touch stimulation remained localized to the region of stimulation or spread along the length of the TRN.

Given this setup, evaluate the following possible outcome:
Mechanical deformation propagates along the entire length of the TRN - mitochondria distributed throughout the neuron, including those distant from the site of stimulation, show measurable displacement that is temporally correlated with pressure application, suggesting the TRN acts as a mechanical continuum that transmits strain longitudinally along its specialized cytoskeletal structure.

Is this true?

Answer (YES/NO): NO